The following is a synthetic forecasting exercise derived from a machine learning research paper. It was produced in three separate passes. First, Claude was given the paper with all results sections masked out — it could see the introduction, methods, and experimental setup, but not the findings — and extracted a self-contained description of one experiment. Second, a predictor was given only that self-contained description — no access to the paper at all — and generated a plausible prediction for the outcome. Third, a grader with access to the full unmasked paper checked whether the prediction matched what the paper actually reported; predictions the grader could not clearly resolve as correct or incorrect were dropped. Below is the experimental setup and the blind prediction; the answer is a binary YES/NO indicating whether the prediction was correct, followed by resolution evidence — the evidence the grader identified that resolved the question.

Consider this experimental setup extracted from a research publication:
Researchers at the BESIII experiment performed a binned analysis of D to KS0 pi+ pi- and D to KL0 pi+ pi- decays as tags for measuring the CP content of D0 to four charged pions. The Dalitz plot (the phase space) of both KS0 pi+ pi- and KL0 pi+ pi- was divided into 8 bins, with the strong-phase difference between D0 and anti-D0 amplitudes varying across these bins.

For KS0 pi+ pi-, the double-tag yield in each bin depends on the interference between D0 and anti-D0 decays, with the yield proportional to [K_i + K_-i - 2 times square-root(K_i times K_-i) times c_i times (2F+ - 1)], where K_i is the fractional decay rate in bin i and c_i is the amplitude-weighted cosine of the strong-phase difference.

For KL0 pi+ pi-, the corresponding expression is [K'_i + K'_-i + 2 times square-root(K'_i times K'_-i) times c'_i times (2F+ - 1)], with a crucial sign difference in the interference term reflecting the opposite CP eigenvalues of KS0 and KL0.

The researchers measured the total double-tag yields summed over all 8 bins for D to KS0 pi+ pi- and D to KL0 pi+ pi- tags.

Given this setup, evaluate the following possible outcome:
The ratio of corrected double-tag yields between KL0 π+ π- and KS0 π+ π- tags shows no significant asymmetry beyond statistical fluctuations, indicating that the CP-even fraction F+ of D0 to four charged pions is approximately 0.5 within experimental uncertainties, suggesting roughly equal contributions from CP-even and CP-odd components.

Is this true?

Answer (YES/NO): NO